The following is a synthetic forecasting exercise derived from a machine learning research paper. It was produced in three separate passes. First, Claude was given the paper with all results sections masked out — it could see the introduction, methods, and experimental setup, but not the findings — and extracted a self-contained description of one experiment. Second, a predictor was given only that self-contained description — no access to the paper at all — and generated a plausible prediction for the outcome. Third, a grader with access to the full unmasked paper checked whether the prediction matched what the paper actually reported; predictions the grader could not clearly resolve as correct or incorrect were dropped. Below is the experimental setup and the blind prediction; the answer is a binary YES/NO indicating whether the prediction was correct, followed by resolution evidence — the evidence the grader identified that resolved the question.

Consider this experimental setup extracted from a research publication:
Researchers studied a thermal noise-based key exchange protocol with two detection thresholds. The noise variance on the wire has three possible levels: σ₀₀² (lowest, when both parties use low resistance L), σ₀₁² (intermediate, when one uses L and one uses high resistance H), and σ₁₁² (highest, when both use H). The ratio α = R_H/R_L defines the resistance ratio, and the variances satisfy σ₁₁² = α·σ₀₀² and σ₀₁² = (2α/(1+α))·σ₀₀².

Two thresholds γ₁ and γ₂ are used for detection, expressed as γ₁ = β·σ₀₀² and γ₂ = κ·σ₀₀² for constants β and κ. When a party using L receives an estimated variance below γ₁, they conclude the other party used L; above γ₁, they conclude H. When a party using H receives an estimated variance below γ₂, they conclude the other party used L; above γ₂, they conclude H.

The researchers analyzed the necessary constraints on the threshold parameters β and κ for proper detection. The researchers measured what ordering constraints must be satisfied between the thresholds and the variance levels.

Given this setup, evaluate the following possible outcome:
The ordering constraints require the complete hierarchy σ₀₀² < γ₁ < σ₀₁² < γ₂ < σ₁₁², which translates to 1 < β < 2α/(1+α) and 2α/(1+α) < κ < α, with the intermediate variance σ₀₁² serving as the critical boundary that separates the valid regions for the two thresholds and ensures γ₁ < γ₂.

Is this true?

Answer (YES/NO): YES